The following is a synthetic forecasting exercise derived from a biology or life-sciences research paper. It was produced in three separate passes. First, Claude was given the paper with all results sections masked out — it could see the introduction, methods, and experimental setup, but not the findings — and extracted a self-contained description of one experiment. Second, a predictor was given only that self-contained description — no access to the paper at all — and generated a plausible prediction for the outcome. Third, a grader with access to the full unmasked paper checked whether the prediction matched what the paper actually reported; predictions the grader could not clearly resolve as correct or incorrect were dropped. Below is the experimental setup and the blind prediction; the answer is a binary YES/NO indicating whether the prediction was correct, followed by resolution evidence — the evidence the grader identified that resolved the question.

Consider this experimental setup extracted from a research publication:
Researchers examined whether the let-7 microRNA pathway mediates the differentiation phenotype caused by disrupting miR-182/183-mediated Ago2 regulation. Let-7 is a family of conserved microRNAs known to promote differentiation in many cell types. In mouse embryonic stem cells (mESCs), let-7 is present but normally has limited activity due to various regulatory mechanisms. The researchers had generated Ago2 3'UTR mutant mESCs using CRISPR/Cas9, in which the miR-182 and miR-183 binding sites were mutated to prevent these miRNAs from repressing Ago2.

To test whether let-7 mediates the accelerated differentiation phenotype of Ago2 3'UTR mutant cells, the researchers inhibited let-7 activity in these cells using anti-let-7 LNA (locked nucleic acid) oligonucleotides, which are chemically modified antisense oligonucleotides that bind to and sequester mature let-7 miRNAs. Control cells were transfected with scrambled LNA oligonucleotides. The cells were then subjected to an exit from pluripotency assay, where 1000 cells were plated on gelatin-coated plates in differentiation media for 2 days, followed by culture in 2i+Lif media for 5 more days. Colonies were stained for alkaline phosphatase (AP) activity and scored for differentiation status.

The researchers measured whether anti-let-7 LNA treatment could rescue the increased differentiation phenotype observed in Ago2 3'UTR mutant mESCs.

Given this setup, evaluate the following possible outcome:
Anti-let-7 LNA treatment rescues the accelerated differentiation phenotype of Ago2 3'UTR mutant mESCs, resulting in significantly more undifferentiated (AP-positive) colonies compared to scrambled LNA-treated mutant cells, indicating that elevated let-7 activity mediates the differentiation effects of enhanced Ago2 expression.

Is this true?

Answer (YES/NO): YES